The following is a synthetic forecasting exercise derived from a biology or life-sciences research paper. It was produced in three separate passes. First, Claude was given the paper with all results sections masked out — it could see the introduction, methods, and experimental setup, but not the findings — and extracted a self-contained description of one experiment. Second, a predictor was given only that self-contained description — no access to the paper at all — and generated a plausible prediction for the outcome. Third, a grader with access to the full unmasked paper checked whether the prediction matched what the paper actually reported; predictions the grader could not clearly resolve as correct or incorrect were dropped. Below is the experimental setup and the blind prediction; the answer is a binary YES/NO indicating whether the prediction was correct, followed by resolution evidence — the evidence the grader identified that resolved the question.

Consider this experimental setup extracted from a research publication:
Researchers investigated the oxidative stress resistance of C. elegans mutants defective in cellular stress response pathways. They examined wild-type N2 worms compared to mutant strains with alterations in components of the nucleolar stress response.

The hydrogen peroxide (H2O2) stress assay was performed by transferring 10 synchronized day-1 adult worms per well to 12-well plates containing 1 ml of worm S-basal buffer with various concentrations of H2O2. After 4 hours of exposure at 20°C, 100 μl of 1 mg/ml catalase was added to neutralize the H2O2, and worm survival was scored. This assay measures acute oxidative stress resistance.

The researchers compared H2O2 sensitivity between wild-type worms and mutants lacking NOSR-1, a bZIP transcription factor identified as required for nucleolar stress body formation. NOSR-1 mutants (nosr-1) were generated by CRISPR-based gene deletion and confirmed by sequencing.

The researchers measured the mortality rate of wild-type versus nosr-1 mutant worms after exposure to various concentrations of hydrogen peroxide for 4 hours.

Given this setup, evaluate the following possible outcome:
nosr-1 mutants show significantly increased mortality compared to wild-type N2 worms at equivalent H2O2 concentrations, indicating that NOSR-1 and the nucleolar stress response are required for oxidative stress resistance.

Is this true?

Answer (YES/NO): NO